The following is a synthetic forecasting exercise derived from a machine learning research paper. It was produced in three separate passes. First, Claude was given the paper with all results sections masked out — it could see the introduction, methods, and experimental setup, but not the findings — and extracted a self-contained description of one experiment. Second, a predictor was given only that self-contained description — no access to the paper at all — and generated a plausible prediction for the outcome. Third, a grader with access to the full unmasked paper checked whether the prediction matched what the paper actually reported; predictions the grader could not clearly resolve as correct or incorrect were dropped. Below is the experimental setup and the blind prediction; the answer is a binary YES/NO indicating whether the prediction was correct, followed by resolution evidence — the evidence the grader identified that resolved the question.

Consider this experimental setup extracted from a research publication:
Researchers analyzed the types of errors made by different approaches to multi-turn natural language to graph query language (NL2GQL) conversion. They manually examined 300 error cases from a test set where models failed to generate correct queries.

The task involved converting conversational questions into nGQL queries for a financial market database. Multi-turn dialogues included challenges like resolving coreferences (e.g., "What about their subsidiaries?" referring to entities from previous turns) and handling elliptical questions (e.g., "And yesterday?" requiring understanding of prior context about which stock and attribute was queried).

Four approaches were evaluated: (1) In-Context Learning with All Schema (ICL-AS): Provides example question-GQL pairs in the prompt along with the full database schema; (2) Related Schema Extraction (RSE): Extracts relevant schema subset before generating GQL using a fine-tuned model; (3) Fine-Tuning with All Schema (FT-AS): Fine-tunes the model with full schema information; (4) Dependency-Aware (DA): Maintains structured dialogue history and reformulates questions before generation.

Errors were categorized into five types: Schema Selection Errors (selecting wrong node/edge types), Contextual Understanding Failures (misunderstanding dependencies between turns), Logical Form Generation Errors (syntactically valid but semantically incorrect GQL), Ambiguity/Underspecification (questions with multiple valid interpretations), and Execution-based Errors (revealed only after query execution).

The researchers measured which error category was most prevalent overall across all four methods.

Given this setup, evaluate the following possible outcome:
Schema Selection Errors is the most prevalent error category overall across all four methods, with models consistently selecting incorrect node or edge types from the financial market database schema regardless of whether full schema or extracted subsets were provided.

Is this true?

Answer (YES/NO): NO